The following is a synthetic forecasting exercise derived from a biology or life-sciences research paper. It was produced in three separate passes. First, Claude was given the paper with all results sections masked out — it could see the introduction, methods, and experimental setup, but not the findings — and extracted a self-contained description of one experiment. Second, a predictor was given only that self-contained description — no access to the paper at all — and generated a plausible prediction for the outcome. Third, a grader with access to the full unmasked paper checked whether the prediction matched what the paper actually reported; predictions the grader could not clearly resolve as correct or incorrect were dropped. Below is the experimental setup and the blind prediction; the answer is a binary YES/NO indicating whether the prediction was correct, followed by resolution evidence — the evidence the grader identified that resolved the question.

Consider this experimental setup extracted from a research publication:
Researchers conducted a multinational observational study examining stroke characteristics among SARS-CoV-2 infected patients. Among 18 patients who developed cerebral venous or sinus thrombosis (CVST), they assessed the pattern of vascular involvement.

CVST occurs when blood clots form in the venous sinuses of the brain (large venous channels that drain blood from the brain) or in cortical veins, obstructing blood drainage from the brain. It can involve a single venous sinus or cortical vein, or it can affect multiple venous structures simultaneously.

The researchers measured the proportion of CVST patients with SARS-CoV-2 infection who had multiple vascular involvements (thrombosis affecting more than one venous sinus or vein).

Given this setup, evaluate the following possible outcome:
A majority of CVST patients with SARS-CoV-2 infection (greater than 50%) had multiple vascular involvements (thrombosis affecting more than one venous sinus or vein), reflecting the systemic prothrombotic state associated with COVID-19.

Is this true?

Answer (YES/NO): NO